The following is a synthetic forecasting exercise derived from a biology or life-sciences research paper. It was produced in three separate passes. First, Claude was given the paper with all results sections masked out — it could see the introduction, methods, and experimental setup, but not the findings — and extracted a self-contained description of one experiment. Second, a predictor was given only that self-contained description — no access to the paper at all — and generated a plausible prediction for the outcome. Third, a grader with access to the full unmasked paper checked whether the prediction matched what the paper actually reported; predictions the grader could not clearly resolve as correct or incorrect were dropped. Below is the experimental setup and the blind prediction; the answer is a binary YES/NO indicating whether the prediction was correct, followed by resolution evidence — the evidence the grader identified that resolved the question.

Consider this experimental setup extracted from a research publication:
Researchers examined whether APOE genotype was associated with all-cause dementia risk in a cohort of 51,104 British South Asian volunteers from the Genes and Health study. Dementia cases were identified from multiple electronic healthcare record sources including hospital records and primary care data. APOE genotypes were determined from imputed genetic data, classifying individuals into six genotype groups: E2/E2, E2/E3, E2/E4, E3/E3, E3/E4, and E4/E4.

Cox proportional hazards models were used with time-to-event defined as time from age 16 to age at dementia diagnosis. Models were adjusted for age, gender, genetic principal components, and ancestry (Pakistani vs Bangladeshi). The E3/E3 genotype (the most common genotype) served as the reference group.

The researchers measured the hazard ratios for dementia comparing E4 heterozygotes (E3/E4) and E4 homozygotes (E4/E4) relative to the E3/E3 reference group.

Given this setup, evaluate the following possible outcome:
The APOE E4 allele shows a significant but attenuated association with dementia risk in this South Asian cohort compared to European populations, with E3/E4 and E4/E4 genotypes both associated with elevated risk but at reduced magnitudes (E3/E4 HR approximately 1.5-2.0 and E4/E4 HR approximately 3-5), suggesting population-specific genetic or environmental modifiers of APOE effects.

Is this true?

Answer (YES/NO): NO